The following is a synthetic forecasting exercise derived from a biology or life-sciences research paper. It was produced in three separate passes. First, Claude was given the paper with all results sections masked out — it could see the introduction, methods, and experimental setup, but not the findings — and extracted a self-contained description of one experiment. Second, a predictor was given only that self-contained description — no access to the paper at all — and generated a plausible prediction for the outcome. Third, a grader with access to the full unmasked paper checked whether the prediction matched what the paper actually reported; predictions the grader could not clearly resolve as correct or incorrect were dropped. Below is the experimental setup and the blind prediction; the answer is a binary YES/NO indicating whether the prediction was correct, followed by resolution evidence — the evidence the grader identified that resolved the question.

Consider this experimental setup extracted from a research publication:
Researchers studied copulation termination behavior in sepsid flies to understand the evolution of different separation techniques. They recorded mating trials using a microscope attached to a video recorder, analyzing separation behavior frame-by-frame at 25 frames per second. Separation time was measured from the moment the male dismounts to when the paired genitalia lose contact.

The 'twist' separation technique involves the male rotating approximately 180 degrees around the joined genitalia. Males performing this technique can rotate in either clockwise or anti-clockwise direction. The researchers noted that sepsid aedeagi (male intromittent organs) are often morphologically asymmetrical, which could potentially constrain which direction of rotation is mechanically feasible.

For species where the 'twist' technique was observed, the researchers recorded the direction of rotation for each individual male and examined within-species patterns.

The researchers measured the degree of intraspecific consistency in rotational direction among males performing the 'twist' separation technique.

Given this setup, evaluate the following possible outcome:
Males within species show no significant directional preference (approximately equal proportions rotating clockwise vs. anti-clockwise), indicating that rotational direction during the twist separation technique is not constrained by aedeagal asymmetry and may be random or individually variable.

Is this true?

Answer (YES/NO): YES